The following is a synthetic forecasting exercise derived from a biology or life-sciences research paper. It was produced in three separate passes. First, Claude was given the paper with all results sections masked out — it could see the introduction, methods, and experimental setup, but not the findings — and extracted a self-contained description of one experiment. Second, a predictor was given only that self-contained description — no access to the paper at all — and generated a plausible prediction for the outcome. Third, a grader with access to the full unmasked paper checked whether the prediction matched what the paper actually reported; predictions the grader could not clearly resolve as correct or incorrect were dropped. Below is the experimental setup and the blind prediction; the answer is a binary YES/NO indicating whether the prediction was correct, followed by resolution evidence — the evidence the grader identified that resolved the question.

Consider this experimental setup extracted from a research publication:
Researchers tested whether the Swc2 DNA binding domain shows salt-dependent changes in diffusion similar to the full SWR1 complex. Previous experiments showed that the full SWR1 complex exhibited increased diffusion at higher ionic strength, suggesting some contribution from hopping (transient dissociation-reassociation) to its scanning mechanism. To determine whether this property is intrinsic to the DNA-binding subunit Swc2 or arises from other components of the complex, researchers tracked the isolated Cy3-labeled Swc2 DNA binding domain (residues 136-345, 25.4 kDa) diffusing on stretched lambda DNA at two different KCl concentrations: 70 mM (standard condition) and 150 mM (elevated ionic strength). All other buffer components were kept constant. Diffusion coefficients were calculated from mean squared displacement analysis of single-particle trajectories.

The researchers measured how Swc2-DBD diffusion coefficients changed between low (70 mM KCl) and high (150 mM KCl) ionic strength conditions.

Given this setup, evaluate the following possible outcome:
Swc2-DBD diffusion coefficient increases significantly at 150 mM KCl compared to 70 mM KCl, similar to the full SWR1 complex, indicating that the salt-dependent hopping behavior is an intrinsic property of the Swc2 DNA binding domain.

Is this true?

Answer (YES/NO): YES